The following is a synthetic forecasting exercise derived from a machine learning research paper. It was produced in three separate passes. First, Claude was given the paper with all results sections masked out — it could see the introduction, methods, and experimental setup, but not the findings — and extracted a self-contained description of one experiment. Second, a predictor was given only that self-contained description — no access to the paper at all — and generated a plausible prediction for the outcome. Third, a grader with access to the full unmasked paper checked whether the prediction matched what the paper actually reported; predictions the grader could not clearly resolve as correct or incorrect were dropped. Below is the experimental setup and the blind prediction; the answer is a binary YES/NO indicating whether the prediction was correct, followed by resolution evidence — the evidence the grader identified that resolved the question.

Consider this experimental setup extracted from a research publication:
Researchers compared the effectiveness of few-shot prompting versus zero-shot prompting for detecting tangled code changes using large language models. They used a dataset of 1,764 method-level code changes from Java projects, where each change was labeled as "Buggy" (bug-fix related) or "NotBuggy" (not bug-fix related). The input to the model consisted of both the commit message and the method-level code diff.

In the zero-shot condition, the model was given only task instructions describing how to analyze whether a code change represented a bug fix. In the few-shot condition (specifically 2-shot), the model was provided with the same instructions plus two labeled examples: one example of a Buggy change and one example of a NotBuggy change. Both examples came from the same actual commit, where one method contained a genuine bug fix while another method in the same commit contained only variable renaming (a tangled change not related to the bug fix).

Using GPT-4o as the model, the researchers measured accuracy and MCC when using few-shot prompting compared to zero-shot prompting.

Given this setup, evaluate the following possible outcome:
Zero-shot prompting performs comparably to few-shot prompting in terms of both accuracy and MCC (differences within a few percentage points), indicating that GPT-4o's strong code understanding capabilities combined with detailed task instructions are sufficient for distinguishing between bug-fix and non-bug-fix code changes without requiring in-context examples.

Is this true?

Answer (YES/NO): YES